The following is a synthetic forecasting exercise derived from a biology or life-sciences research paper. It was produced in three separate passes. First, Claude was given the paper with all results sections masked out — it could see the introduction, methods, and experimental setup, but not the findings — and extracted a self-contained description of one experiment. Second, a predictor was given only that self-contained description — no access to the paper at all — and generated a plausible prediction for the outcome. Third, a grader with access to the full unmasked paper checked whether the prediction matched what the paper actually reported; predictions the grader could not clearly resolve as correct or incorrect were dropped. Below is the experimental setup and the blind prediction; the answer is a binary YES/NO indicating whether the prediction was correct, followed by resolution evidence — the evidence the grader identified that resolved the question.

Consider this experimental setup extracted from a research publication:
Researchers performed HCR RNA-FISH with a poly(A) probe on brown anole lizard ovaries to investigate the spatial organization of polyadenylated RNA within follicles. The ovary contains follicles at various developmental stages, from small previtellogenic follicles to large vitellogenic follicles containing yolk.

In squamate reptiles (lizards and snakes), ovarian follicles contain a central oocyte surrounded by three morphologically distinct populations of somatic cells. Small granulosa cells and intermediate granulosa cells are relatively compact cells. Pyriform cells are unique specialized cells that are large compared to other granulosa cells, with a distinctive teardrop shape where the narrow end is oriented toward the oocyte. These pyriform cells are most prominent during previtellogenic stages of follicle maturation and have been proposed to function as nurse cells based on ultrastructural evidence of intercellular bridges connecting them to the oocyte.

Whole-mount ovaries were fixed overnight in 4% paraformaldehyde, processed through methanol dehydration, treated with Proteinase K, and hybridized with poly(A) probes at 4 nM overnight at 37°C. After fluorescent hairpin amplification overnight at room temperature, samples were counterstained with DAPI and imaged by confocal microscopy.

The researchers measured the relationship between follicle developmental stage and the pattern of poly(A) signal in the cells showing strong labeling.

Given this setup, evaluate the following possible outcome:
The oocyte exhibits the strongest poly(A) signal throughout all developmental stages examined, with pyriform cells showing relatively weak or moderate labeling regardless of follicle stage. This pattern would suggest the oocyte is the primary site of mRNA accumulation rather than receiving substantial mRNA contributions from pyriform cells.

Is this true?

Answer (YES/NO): NO